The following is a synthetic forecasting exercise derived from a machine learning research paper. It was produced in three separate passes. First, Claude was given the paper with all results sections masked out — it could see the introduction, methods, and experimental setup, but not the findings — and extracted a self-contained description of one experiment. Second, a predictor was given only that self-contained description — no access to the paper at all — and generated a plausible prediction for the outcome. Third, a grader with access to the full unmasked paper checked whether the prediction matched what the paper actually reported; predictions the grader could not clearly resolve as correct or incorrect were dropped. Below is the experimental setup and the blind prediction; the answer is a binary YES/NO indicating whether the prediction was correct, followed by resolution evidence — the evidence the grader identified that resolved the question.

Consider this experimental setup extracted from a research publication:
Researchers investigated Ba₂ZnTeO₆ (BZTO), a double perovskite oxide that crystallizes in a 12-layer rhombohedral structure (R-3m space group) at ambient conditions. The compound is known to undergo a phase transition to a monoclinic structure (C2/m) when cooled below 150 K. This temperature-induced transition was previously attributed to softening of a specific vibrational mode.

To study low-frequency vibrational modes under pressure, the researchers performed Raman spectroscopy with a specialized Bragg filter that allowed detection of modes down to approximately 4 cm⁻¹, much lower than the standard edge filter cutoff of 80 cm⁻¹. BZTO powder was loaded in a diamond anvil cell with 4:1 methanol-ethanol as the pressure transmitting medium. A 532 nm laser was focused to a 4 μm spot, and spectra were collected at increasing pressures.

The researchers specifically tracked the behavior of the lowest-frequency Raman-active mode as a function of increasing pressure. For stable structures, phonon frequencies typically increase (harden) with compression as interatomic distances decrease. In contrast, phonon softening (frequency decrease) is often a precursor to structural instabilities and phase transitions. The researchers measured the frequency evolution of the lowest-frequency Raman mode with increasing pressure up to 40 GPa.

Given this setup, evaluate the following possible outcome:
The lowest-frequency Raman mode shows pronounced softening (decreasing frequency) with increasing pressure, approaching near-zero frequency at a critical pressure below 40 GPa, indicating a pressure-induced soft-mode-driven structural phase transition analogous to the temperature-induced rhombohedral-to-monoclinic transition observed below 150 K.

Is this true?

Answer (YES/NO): NO